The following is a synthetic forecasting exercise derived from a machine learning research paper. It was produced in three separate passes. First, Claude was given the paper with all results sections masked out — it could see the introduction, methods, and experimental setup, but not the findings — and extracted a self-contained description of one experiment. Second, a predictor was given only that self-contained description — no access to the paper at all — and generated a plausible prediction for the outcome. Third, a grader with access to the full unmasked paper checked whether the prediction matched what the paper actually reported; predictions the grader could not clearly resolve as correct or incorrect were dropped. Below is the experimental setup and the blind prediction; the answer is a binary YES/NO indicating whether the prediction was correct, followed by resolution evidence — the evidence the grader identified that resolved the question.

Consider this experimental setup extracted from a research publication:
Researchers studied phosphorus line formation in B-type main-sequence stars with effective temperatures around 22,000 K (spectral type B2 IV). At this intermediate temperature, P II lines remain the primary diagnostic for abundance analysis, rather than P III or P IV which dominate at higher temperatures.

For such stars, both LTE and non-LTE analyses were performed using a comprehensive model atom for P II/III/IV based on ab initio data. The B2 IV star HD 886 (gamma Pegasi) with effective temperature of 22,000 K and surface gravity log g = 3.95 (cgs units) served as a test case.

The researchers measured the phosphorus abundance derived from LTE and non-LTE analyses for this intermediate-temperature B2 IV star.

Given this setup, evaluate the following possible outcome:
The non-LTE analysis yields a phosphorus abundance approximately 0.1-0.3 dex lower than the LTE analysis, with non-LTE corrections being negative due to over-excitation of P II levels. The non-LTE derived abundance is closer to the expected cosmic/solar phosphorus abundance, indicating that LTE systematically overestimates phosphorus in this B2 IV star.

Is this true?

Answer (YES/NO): NO